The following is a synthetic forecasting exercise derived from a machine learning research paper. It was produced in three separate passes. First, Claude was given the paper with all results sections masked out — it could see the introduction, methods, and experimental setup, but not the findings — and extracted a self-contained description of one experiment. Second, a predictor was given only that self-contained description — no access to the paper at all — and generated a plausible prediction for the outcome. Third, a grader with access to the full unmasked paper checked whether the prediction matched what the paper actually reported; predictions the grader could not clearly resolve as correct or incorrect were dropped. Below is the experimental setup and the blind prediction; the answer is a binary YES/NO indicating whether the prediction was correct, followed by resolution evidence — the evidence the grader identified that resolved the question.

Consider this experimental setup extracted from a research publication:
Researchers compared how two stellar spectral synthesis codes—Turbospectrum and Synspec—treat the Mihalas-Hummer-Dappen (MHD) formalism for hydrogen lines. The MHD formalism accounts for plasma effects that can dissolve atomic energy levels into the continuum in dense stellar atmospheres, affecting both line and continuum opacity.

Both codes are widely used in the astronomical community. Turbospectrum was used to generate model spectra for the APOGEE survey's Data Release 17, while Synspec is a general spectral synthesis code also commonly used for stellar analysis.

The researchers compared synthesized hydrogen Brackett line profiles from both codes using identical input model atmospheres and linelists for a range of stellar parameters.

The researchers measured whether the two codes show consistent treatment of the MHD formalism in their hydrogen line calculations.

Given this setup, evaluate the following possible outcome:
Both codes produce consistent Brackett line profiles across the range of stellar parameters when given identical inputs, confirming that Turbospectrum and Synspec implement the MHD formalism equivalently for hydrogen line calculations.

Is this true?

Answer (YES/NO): NO